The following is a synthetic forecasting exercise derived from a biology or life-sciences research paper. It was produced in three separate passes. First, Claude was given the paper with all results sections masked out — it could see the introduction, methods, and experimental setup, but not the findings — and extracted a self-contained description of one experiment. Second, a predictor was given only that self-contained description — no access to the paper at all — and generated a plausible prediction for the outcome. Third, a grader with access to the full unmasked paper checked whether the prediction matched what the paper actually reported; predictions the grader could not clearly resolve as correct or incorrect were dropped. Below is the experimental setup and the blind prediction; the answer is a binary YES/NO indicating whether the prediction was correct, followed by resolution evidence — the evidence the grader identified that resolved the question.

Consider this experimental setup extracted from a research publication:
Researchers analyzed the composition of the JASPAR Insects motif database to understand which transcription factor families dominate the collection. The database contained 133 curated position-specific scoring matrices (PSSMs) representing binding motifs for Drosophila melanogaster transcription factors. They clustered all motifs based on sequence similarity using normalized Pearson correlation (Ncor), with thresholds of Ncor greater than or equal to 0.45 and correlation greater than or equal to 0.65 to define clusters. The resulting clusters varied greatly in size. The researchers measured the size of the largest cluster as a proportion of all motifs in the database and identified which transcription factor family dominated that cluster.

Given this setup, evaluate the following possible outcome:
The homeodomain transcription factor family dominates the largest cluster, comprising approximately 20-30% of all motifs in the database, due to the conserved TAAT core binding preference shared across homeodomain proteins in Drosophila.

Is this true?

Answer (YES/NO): NO